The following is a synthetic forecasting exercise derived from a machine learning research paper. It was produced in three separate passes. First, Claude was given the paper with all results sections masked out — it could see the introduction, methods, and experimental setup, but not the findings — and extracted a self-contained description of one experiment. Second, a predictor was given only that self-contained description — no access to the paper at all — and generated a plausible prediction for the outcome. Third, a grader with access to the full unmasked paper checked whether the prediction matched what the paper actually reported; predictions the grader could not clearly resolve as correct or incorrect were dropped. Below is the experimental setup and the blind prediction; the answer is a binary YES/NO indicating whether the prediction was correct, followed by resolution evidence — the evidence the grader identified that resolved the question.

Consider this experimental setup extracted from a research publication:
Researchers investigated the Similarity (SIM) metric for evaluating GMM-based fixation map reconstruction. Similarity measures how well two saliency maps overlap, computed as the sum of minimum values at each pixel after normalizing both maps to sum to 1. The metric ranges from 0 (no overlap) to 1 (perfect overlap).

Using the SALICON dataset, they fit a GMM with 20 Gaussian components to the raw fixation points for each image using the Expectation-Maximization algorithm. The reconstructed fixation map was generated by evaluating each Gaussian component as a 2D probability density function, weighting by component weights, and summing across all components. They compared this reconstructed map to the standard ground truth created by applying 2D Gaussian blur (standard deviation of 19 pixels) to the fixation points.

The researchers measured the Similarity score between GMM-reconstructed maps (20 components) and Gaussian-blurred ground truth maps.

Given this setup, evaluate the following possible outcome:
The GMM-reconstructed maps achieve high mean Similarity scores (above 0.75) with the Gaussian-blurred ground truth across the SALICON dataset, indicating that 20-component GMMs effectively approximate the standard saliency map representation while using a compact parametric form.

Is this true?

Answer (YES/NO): YES